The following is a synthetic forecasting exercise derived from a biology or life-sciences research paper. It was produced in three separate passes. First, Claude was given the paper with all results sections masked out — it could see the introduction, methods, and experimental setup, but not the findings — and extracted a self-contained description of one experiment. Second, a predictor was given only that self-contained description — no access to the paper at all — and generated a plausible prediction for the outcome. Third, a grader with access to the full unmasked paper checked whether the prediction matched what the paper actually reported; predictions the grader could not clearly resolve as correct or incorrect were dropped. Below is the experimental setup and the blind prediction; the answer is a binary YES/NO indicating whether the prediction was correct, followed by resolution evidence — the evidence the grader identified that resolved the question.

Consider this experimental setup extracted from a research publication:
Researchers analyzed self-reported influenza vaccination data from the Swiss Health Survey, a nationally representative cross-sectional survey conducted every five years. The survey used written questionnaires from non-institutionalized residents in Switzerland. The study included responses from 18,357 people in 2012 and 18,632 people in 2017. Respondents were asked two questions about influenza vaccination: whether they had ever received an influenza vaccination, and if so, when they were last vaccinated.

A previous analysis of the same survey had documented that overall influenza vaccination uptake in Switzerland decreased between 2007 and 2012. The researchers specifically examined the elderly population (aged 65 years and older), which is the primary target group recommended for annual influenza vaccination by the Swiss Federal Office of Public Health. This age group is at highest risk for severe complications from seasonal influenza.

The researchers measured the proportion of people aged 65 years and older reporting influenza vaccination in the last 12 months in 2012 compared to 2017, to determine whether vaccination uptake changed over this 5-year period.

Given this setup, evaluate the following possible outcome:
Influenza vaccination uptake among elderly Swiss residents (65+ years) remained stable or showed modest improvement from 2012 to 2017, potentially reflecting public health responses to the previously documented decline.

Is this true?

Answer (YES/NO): NO